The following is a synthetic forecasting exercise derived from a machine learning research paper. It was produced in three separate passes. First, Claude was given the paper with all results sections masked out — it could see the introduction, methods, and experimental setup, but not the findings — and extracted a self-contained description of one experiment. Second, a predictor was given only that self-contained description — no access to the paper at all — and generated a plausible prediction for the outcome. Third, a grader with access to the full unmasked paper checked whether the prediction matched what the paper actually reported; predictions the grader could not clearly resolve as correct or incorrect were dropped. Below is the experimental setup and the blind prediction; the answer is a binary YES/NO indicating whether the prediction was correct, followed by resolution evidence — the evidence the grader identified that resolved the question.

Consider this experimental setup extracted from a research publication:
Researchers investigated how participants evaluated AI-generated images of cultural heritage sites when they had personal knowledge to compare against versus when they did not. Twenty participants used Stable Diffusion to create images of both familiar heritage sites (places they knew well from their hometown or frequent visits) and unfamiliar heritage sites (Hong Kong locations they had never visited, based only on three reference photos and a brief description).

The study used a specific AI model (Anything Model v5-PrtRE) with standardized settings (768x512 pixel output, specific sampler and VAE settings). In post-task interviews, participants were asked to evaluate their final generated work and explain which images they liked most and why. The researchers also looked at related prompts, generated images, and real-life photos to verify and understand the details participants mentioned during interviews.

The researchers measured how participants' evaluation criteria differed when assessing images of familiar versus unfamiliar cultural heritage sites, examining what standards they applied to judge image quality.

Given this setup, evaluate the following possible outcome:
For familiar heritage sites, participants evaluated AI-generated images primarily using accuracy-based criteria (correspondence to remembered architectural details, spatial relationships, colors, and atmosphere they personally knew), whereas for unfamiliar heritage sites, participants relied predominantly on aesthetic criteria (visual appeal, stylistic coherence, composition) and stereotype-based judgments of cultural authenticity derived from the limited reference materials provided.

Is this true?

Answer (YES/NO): NO